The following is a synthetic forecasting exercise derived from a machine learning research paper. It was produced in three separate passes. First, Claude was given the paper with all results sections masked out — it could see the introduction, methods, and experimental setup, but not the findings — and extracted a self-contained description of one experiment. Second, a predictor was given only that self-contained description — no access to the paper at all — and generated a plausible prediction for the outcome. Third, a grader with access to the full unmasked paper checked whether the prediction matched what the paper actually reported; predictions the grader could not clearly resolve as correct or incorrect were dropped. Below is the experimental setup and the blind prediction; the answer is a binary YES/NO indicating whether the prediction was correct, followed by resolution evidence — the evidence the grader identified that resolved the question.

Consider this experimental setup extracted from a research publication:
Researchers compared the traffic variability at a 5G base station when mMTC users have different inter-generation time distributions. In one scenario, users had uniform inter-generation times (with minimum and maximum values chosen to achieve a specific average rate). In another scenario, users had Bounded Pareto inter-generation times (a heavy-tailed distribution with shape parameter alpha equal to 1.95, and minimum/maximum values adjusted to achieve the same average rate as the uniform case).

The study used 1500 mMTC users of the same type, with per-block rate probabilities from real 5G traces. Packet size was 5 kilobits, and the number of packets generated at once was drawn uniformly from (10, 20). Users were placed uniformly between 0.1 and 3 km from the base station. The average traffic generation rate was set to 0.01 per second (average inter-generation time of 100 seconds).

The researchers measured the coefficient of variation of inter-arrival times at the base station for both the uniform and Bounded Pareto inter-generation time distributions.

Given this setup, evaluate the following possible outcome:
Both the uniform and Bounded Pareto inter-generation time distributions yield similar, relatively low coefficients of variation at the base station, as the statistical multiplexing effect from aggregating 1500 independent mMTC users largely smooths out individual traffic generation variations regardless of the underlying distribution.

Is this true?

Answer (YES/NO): NO